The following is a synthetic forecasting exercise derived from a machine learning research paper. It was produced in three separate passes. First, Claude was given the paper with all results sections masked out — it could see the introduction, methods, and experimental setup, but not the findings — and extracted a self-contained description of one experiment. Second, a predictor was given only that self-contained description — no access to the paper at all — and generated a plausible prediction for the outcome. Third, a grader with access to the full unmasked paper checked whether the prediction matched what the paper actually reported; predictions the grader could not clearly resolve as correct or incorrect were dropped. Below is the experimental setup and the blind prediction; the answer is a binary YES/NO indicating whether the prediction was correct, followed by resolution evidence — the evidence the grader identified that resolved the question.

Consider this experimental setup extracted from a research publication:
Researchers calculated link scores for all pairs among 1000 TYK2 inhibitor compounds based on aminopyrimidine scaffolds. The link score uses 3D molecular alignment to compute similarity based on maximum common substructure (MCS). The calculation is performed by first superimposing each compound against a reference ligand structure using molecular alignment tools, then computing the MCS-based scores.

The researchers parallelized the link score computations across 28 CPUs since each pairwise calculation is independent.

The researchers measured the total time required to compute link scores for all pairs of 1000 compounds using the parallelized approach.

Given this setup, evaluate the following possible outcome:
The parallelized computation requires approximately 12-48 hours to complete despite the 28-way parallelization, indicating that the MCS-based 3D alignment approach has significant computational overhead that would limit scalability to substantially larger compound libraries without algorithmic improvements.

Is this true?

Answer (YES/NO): NO